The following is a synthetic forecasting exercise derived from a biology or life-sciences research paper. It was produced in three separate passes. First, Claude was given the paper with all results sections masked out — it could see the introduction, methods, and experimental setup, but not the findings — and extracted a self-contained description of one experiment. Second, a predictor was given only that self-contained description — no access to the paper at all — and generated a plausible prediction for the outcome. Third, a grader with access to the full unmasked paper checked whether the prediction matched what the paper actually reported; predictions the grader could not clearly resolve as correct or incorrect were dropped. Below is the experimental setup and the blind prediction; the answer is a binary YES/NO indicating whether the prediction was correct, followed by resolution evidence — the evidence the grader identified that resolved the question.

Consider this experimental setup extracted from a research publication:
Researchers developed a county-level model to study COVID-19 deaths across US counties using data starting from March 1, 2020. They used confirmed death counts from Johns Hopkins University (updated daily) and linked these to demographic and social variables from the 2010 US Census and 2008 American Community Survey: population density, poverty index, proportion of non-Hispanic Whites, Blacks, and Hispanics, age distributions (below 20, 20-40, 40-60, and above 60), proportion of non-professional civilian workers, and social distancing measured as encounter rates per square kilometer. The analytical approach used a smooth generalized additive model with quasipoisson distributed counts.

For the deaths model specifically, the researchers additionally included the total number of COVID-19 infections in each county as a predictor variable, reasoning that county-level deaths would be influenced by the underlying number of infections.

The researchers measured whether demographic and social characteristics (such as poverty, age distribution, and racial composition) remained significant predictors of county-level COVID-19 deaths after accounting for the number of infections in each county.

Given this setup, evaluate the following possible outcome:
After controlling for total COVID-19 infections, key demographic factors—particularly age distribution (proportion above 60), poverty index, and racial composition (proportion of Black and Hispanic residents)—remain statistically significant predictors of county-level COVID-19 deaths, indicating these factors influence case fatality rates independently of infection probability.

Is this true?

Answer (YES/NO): YES